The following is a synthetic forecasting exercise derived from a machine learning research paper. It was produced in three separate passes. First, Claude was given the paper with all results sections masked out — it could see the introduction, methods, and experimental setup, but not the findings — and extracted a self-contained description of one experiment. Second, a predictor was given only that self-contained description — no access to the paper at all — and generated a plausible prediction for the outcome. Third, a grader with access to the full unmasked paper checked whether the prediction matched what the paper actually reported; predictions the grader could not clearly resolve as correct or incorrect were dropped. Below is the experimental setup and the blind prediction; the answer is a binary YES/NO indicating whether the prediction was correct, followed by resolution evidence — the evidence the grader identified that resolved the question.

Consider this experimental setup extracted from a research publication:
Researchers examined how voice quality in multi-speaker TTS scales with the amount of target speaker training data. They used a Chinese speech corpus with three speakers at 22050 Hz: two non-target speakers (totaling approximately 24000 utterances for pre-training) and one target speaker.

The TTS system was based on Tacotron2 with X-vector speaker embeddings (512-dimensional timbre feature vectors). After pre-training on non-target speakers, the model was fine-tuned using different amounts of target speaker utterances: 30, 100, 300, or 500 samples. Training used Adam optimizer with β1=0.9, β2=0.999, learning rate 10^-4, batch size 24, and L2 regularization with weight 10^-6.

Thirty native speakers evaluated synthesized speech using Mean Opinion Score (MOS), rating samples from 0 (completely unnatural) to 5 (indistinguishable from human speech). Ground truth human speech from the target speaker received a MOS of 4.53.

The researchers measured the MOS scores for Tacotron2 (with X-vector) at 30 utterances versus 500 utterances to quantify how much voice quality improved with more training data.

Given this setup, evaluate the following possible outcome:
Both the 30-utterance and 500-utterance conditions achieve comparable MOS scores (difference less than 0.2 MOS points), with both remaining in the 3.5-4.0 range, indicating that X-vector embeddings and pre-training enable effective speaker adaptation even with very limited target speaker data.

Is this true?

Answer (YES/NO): NO